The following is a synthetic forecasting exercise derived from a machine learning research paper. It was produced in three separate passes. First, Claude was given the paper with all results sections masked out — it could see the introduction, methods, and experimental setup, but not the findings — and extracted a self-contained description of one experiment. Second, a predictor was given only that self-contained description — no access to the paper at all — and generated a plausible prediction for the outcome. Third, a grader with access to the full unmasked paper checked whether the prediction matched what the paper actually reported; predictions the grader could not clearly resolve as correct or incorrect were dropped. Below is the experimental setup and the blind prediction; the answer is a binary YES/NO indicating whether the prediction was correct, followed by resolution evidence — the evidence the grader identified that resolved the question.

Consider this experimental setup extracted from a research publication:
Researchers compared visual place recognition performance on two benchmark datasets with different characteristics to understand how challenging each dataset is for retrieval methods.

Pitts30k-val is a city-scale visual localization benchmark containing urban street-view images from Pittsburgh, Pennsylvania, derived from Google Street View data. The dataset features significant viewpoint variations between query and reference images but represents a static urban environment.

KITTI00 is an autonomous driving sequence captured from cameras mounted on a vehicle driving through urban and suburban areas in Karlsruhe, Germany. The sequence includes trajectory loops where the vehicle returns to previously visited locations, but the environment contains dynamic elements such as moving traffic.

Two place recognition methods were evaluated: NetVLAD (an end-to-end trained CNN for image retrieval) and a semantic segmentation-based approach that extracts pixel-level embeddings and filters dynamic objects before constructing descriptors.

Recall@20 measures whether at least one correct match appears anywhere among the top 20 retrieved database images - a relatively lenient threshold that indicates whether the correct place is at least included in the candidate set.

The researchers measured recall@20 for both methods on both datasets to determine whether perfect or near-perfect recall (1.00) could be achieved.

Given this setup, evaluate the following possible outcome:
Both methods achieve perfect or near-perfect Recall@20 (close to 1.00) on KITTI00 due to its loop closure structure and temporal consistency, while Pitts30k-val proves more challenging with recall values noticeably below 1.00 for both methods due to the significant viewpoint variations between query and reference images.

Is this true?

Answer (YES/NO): NO